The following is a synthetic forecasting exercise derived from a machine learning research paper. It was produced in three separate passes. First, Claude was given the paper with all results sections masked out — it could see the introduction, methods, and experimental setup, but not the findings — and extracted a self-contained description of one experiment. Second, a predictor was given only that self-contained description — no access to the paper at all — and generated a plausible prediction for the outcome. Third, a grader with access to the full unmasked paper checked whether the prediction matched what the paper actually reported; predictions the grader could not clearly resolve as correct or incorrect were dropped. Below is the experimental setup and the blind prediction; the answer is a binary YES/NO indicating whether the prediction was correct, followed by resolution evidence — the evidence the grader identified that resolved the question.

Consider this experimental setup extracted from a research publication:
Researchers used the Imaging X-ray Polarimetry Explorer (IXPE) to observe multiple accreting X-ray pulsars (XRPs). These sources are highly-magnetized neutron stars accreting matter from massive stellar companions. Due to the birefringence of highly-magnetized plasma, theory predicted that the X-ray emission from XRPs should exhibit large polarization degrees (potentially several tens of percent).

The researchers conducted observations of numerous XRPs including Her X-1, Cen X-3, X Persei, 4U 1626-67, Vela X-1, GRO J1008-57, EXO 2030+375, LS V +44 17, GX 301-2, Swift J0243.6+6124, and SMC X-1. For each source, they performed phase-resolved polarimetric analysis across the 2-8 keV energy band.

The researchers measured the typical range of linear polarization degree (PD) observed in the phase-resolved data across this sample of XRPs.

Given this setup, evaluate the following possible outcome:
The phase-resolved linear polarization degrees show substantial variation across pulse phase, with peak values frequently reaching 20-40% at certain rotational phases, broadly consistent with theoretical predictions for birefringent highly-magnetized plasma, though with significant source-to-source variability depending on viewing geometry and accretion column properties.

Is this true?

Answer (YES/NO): NO